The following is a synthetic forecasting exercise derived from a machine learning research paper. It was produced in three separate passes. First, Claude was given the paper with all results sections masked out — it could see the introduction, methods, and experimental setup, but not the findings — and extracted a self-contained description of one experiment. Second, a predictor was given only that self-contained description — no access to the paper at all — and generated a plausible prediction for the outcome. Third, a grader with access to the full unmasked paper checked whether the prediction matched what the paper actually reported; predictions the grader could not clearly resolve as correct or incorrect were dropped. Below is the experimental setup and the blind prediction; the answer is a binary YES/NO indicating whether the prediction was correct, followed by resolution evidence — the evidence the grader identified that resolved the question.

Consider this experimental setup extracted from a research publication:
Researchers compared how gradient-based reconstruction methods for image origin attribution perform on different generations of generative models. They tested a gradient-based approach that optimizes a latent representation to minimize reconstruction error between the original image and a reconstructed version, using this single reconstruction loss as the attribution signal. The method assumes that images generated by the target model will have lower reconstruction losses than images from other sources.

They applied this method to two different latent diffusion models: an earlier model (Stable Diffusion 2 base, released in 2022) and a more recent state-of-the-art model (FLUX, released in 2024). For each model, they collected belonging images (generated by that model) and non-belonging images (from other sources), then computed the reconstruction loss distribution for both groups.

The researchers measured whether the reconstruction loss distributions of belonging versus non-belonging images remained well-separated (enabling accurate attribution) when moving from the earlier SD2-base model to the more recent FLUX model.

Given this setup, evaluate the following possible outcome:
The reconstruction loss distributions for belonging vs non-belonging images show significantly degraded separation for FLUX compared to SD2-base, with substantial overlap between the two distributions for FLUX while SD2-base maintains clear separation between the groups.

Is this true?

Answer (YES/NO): YES